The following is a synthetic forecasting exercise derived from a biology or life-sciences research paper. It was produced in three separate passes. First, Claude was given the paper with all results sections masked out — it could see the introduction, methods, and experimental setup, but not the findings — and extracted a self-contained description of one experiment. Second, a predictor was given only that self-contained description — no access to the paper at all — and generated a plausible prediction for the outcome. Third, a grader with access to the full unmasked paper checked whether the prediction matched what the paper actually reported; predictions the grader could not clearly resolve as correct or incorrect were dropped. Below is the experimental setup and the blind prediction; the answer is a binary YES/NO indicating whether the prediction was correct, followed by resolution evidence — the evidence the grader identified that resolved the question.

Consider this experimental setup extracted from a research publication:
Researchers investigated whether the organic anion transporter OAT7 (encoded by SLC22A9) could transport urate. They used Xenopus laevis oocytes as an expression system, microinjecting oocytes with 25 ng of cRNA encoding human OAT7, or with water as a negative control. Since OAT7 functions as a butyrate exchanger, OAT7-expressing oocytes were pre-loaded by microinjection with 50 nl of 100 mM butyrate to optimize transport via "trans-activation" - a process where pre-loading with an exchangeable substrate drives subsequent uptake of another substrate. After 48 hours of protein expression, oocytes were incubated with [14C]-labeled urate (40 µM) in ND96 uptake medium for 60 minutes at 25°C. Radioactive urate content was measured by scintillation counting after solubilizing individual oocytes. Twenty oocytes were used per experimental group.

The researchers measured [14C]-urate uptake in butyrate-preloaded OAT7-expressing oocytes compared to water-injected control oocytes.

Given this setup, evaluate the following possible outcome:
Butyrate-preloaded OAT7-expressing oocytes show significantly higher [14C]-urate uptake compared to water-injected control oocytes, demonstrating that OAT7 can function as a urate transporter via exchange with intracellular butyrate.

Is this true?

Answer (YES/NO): YES